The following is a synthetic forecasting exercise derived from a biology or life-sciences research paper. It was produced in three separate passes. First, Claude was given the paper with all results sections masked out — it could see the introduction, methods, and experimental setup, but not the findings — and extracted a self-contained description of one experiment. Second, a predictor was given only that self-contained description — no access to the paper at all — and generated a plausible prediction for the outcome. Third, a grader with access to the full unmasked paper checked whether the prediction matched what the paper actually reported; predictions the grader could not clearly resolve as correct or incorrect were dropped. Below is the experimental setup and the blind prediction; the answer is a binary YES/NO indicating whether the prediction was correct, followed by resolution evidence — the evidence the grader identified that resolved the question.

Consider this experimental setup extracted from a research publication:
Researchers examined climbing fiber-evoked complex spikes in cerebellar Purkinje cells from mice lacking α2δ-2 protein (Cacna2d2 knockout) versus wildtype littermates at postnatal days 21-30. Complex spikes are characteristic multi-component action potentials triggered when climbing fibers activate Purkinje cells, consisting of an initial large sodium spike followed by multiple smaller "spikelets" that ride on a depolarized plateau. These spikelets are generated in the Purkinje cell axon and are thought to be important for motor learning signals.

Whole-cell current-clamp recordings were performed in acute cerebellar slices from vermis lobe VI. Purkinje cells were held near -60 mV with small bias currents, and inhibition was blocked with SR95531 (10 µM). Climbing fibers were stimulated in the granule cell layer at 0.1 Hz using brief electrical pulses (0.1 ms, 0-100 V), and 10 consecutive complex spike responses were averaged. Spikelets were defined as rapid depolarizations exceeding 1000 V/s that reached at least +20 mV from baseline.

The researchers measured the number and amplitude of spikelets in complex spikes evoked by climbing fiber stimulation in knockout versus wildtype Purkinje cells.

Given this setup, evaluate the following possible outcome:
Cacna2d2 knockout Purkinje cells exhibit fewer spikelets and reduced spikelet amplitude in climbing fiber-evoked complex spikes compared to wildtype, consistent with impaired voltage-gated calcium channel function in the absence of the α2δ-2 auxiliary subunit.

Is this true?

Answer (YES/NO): NO